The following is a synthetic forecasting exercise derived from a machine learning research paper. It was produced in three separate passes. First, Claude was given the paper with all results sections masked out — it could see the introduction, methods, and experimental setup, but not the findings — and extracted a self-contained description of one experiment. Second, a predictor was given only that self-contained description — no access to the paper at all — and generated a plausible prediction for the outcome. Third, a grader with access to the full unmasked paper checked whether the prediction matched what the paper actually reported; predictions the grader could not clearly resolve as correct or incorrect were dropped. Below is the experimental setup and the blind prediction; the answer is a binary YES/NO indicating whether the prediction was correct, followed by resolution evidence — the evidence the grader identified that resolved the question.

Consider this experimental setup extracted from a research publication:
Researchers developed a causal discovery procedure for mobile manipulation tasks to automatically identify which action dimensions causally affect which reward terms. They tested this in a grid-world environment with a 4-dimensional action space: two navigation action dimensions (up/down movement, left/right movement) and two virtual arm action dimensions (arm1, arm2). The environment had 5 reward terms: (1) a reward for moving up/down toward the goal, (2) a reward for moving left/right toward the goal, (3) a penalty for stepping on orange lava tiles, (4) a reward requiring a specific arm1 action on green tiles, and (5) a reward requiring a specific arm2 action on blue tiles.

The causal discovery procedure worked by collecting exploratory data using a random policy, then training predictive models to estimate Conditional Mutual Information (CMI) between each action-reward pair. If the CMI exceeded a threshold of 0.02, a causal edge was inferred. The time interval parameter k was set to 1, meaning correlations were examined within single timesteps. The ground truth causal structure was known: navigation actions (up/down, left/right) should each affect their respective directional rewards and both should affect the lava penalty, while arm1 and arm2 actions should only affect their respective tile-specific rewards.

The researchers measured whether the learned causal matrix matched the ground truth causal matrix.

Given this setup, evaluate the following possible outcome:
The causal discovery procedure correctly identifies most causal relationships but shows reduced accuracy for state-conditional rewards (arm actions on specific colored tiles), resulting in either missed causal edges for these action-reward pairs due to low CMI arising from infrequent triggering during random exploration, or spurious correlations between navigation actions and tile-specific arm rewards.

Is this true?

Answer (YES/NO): NO